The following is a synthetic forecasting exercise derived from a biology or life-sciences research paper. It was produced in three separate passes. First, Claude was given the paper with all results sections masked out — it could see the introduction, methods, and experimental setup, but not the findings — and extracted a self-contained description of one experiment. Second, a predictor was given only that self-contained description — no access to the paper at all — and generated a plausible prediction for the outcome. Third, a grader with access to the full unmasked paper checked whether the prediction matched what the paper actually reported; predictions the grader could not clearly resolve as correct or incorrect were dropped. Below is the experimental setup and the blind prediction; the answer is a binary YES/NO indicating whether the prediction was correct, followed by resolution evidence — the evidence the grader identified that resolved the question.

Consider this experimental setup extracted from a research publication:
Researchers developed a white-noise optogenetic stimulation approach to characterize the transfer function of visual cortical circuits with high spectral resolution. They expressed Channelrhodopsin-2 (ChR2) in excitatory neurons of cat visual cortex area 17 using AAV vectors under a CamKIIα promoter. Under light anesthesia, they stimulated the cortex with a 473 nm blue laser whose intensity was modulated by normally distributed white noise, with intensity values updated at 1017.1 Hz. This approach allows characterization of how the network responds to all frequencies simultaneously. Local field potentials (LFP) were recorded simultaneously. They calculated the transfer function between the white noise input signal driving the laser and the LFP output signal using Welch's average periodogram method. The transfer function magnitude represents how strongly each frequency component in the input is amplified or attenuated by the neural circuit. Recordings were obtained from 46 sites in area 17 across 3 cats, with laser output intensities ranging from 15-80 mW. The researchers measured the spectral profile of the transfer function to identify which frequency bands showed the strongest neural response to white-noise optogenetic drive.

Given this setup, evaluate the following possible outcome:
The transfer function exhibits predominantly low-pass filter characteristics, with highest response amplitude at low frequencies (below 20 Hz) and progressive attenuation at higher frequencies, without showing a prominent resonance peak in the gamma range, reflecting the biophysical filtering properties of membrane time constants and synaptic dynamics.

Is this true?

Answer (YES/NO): NO